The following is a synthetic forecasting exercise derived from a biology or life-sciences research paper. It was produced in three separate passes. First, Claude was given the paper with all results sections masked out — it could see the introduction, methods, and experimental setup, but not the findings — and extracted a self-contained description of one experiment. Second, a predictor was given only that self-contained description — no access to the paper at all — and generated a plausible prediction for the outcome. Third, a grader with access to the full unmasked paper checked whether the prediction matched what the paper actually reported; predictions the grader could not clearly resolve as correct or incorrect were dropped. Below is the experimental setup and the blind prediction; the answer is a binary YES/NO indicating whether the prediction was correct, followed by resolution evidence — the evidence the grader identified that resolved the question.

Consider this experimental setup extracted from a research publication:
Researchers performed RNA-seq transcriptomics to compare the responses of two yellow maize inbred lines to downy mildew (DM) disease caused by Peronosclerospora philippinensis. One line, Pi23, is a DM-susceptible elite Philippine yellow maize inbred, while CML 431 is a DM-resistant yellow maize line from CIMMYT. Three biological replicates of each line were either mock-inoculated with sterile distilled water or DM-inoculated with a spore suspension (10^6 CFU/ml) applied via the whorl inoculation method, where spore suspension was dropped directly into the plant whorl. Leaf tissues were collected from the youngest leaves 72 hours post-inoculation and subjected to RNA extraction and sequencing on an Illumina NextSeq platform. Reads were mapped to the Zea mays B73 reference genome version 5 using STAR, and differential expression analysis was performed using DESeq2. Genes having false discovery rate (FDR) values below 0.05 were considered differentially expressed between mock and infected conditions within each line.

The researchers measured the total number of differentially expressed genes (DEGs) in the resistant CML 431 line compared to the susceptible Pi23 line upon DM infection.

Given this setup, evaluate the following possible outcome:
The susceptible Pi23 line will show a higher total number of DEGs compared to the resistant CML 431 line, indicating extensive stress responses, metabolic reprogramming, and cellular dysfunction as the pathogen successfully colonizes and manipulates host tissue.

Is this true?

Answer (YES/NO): NO